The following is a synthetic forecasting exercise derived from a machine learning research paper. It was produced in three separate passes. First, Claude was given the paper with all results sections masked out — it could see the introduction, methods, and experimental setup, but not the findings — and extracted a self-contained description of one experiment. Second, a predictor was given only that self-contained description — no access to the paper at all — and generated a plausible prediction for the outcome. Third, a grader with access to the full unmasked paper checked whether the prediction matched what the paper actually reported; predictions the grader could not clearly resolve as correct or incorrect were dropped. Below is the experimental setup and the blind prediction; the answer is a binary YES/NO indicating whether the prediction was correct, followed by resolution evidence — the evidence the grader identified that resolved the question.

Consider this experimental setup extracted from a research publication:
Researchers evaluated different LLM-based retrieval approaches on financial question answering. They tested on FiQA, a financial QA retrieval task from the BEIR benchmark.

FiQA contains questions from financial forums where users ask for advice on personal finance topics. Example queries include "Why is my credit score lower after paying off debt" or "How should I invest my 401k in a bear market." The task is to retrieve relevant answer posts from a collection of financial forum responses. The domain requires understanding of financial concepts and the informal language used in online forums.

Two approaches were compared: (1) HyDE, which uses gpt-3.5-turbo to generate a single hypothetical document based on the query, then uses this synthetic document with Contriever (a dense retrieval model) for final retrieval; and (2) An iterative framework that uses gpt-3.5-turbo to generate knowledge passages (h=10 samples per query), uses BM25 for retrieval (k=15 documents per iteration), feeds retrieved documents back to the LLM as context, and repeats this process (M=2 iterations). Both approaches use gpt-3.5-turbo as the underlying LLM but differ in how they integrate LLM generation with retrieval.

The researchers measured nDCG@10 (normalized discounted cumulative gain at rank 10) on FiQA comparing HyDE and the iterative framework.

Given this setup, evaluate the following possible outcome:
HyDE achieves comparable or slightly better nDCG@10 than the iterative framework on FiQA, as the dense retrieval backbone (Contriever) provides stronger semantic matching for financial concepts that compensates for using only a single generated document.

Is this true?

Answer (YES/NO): YES